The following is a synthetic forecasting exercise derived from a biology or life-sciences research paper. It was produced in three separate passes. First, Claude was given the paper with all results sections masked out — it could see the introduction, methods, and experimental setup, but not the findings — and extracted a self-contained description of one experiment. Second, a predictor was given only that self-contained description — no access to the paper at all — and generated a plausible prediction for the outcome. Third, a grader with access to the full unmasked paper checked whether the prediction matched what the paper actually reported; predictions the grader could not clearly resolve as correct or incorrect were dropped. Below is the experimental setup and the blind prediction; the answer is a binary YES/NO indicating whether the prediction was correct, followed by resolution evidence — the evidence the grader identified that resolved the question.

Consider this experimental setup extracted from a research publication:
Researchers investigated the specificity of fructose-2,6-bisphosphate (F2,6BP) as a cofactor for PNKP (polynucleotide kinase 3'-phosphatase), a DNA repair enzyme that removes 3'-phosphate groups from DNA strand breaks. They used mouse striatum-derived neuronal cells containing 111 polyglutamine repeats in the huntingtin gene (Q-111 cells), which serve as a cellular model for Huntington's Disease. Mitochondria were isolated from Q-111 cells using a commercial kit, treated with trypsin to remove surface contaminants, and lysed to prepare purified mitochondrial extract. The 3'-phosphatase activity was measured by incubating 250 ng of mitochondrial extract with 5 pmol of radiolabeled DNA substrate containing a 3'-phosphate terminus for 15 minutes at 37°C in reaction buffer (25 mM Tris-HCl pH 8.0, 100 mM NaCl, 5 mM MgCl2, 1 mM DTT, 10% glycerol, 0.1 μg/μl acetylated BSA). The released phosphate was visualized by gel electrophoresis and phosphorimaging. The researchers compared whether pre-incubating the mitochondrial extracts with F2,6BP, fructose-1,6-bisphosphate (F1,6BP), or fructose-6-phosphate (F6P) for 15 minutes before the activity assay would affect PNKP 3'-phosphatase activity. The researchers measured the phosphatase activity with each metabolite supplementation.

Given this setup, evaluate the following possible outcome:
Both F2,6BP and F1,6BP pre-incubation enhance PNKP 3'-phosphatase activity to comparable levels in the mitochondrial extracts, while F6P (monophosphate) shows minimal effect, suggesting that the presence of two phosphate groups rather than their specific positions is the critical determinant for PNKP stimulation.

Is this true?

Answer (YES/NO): NO